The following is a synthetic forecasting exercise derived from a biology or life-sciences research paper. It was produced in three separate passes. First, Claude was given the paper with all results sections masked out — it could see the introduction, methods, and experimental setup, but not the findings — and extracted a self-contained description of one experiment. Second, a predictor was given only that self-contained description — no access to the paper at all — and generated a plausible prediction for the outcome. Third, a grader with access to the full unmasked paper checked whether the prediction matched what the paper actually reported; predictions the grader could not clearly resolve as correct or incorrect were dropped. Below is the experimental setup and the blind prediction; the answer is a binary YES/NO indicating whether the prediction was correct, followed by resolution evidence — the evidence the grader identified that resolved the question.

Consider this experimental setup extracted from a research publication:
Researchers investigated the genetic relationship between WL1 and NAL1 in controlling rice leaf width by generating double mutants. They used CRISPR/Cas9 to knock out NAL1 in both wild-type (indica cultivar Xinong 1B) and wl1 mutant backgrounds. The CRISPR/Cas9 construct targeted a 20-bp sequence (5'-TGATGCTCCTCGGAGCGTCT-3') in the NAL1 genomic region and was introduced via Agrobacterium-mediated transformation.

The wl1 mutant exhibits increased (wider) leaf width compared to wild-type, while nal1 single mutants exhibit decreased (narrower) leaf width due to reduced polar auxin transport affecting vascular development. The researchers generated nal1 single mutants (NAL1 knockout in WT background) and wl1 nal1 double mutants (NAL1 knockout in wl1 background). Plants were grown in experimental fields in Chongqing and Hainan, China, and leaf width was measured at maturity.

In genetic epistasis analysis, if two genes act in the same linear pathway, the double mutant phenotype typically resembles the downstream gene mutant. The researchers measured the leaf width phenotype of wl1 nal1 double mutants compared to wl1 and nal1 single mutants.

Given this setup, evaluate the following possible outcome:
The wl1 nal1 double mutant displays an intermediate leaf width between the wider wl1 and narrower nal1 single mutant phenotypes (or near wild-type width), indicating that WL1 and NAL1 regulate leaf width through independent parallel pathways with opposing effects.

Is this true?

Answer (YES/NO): NO